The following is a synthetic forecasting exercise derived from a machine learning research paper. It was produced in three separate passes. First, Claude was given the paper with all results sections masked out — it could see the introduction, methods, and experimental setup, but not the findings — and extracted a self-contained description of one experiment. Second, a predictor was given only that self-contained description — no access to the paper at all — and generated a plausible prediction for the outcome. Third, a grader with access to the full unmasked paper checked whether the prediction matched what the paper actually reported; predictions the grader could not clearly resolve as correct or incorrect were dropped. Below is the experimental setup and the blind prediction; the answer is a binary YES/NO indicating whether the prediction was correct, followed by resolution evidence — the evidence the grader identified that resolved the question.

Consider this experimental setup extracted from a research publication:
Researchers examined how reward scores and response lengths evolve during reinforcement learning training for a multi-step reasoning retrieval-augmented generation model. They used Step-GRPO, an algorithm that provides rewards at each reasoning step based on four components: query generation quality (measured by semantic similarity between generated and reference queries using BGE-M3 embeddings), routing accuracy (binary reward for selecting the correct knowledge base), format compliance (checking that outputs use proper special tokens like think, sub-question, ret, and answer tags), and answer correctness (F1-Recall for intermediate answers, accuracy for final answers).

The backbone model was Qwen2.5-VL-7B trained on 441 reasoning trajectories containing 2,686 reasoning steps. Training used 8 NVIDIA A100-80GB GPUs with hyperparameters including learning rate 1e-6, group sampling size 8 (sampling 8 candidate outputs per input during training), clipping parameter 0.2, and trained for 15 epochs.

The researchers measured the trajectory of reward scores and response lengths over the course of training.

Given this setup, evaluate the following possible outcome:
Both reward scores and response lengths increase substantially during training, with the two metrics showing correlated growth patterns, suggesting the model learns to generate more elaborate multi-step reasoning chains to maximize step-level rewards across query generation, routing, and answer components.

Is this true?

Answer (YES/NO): NO